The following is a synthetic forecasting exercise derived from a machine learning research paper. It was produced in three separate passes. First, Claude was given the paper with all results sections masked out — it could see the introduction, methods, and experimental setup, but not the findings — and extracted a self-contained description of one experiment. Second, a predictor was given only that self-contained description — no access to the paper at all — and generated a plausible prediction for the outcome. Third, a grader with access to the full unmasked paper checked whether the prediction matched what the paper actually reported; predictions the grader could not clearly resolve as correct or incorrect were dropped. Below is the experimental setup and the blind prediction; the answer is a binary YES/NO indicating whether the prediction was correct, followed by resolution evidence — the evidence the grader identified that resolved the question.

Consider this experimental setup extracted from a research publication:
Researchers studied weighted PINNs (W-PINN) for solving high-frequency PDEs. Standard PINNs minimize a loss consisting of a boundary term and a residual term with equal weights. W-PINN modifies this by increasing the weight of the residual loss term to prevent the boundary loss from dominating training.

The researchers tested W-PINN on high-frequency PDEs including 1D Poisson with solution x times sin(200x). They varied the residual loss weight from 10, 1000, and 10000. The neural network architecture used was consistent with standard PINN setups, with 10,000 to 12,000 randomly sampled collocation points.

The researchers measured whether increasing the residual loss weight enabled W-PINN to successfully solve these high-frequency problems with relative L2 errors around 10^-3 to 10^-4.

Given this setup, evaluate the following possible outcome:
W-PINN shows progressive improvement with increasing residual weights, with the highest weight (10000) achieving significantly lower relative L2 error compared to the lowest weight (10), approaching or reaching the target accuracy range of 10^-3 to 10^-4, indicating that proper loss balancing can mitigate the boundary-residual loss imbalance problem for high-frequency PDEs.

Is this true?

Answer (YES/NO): NO